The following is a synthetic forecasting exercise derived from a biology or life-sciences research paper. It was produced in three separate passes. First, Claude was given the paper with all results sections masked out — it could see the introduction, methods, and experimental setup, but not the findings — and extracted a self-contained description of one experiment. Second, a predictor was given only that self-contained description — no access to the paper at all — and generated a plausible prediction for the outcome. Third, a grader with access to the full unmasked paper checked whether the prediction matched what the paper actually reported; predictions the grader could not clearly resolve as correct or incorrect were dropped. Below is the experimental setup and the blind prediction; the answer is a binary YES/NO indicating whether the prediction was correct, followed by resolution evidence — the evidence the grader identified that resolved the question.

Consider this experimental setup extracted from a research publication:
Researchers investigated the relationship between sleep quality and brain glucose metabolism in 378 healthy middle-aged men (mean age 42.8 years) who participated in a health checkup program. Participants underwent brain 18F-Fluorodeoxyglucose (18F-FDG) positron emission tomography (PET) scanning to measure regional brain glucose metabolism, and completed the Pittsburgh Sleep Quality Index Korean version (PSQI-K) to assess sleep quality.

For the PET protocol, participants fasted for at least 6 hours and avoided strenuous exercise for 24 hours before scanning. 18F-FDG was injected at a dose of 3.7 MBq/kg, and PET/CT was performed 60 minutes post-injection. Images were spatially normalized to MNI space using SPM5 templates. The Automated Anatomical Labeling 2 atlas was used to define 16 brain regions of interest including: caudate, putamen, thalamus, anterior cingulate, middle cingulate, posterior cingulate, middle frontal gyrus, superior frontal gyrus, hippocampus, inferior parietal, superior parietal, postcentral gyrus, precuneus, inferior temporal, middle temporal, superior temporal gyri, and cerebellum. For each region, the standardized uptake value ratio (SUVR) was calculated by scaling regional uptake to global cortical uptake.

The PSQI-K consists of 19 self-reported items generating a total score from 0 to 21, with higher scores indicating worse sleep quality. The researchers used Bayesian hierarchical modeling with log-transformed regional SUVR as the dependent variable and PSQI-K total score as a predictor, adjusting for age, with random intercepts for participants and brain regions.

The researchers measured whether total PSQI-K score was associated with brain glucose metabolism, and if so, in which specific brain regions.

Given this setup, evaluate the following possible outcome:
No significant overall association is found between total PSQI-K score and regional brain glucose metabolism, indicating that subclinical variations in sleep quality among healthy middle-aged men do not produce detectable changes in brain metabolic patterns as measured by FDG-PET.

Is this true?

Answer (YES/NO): NO